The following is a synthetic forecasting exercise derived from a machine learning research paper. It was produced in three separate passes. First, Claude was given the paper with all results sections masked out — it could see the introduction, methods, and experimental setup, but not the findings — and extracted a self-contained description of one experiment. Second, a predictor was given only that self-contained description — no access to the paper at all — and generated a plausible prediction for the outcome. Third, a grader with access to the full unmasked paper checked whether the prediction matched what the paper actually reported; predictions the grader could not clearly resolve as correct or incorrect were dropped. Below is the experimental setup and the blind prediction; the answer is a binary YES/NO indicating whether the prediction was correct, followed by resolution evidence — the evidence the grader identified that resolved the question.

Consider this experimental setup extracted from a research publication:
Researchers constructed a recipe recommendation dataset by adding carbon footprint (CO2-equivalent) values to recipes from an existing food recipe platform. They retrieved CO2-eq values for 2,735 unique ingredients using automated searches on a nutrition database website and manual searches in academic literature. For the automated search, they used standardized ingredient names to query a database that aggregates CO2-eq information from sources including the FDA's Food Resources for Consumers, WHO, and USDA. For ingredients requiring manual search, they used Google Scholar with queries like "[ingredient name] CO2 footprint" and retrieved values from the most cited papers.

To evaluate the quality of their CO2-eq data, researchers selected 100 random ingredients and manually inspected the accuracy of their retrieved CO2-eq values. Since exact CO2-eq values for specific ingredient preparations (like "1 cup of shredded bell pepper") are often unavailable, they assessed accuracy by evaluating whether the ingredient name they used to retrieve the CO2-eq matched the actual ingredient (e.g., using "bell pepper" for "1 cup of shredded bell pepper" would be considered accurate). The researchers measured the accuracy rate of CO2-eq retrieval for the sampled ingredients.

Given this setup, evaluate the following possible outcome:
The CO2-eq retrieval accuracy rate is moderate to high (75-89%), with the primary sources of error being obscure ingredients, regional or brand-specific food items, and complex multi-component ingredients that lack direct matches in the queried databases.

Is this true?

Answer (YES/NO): NO